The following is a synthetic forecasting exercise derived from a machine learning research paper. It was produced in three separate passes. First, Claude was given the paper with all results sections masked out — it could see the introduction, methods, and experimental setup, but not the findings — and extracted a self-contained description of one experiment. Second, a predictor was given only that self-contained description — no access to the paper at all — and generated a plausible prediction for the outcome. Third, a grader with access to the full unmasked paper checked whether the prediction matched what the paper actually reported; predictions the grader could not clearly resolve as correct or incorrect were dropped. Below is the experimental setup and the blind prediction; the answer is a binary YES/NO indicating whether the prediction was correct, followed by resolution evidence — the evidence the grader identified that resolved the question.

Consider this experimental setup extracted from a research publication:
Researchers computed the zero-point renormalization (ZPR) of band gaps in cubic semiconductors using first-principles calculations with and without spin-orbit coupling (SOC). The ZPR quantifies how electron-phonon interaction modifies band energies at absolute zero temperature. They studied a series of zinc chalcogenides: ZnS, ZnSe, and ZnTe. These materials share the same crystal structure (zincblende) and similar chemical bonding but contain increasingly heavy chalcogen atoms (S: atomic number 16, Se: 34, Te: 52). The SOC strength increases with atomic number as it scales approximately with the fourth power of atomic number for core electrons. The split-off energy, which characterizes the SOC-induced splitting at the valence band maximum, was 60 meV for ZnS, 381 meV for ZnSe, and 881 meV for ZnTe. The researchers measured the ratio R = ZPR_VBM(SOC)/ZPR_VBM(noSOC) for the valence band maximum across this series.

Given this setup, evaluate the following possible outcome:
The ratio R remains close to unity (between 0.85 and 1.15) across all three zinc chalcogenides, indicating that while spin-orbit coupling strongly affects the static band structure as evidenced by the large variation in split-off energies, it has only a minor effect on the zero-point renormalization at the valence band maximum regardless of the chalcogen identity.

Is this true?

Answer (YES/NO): NO